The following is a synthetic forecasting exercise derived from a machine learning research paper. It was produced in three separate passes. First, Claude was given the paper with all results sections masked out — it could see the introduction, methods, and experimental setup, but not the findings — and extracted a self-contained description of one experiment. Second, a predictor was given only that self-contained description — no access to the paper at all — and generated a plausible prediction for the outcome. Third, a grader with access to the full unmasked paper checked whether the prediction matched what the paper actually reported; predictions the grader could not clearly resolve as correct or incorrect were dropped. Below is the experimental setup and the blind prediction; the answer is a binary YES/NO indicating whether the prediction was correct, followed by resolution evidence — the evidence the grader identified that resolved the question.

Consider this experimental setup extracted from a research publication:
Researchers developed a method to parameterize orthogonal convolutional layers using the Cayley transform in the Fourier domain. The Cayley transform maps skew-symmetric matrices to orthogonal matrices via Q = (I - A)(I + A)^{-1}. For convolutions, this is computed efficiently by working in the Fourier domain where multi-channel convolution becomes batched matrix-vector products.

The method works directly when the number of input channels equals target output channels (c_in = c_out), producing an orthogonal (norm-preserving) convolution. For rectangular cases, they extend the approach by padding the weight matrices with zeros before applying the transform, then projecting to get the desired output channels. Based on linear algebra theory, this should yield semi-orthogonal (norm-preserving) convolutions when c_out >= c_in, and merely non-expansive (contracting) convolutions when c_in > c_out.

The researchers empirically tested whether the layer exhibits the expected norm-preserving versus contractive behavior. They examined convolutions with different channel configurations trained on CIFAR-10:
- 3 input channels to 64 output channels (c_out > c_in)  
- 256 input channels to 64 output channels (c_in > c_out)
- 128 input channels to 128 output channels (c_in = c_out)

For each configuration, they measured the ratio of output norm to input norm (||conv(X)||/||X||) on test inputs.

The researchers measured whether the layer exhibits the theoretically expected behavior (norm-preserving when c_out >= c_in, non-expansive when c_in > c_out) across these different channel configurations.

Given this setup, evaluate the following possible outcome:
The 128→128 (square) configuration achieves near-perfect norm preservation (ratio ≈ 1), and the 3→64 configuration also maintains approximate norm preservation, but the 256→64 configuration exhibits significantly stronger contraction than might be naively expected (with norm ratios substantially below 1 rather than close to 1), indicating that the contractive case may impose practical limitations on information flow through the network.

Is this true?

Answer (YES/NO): NO